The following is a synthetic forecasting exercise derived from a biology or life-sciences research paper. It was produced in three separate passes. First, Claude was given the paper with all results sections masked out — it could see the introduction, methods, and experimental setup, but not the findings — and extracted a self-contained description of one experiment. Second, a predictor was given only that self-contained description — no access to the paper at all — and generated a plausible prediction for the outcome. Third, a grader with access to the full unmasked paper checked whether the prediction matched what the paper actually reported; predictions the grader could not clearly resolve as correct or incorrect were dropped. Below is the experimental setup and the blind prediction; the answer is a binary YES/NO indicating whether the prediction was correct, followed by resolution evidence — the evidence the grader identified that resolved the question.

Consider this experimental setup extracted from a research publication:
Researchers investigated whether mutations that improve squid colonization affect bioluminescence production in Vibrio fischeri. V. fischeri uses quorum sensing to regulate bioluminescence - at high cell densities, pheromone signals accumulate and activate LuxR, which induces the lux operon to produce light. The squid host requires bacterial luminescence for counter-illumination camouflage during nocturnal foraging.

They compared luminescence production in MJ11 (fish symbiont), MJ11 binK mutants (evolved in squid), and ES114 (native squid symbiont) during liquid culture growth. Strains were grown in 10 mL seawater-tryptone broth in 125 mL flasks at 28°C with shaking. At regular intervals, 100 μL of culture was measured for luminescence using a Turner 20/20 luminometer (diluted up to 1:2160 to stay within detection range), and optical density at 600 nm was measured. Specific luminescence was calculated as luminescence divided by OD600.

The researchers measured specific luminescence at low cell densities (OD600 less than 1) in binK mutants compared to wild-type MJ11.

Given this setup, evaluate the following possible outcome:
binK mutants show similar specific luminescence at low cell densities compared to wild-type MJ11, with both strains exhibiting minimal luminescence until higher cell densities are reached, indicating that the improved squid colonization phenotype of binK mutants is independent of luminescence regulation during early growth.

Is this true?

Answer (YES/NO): NO